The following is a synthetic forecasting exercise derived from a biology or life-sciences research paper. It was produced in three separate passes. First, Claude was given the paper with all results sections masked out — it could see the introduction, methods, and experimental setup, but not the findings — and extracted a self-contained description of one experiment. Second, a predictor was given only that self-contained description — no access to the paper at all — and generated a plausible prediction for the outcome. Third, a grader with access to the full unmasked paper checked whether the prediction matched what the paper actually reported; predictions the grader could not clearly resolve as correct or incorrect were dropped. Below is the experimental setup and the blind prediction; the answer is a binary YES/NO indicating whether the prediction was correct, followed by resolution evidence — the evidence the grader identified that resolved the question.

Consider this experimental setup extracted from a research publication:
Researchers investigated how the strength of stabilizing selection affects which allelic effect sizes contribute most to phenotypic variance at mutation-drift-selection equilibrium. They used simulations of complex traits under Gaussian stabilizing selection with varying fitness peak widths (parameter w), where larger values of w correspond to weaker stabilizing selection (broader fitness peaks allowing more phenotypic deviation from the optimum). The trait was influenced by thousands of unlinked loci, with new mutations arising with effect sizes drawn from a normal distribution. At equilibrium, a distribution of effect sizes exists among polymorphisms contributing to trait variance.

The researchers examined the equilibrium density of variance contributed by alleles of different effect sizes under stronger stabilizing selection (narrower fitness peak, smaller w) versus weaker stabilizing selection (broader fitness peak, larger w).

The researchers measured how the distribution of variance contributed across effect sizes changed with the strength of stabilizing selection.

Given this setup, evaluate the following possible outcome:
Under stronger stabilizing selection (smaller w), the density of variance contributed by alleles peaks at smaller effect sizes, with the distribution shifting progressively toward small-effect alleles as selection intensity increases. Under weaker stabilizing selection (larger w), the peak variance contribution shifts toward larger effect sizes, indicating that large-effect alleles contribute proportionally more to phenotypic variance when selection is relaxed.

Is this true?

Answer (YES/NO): YES